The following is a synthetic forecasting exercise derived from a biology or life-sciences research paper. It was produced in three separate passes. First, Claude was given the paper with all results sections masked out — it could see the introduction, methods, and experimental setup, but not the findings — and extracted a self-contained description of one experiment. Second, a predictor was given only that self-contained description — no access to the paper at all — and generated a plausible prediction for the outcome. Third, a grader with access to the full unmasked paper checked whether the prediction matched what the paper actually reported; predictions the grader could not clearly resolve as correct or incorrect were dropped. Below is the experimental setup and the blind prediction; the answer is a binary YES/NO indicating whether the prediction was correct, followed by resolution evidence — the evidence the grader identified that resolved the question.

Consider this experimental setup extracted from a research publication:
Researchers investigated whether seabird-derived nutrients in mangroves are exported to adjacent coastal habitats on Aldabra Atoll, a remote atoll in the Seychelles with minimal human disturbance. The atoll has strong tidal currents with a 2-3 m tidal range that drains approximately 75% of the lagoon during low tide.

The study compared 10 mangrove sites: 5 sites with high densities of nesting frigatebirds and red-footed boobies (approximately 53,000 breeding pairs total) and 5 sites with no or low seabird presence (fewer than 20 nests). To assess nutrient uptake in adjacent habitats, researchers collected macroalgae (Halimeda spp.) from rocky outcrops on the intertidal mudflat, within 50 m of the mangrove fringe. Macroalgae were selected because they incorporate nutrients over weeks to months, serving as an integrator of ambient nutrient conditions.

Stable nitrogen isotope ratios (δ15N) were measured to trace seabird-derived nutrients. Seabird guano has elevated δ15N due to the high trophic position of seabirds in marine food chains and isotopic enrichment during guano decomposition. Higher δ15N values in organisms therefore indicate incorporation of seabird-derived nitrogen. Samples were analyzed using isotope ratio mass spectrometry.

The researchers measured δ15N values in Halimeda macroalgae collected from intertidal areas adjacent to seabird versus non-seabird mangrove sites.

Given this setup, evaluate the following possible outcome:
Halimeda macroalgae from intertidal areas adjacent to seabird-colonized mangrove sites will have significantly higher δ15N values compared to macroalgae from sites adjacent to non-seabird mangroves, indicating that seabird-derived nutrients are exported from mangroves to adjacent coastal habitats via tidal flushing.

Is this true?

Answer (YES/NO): YES